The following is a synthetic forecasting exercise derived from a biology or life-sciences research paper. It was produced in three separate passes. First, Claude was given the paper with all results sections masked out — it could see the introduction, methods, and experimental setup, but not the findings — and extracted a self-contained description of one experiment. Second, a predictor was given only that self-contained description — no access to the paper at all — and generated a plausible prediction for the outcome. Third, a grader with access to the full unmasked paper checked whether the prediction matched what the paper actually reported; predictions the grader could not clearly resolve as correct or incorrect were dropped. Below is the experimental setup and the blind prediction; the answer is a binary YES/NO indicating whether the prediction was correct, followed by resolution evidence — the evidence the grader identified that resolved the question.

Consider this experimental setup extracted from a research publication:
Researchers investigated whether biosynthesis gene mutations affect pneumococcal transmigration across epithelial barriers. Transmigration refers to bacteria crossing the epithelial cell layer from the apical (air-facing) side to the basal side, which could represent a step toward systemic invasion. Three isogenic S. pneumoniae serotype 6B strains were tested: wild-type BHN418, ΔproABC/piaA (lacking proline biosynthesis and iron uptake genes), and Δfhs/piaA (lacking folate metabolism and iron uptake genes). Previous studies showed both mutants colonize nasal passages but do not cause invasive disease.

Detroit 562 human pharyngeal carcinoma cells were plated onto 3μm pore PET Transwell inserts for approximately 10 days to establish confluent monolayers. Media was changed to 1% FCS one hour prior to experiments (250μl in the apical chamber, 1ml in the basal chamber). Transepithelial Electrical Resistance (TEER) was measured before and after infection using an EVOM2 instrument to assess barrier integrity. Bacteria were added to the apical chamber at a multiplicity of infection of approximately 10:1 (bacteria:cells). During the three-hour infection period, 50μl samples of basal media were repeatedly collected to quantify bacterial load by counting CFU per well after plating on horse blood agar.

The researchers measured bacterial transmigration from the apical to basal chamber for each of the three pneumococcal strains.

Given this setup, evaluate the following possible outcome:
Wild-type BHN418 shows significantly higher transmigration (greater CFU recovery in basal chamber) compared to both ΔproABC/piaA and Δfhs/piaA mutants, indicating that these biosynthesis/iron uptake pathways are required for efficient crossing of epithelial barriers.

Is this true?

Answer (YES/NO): NO